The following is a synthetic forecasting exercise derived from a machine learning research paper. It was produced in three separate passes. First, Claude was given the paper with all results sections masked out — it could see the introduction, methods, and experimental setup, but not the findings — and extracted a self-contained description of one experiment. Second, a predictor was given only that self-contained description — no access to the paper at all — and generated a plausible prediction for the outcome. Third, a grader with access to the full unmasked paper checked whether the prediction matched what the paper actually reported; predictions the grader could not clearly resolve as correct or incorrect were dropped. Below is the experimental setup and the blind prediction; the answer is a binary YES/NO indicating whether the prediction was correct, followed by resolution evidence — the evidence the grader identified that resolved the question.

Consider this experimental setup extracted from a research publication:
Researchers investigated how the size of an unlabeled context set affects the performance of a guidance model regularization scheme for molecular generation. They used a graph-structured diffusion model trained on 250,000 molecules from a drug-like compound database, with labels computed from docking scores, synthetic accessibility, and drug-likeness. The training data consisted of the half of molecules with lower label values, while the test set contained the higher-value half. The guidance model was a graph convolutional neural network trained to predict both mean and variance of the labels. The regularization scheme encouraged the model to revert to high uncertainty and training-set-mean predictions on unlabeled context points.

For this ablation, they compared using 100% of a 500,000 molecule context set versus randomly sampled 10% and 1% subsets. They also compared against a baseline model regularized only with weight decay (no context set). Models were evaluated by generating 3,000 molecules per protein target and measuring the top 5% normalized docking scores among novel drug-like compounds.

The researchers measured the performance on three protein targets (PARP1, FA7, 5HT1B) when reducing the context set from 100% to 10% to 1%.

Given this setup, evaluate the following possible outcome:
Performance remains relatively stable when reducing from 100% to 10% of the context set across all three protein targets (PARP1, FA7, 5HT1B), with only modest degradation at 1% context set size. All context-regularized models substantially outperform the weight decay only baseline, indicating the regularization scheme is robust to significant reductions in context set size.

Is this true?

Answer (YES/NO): NO